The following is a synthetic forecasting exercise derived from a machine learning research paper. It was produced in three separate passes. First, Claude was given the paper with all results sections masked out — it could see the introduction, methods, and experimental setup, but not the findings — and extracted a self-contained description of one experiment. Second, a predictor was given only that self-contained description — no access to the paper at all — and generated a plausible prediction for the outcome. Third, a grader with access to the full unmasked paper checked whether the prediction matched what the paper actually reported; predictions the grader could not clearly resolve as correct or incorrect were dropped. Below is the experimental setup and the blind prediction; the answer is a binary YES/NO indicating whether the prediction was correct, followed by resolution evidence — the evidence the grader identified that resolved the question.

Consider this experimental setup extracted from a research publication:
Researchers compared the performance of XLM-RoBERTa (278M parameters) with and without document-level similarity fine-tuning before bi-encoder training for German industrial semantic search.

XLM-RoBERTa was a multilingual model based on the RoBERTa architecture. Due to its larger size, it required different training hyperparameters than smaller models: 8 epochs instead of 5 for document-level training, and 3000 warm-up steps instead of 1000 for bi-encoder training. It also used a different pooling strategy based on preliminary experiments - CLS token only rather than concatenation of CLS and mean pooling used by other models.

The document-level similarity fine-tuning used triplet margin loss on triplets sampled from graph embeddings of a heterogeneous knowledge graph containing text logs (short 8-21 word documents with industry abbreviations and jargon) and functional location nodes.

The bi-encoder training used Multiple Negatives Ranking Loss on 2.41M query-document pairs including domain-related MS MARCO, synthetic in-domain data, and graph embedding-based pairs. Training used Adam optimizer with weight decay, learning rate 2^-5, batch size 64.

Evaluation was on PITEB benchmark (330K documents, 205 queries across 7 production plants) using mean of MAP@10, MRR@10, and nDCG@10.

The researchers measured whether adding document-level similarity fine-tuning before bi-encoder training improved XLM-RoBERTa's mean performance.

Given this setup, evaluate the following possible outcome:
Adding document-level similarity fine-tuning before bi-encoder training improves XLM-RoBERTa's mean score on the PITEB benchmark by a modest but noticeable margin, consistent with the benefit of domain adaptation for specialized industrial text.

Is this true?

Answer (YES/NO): NO